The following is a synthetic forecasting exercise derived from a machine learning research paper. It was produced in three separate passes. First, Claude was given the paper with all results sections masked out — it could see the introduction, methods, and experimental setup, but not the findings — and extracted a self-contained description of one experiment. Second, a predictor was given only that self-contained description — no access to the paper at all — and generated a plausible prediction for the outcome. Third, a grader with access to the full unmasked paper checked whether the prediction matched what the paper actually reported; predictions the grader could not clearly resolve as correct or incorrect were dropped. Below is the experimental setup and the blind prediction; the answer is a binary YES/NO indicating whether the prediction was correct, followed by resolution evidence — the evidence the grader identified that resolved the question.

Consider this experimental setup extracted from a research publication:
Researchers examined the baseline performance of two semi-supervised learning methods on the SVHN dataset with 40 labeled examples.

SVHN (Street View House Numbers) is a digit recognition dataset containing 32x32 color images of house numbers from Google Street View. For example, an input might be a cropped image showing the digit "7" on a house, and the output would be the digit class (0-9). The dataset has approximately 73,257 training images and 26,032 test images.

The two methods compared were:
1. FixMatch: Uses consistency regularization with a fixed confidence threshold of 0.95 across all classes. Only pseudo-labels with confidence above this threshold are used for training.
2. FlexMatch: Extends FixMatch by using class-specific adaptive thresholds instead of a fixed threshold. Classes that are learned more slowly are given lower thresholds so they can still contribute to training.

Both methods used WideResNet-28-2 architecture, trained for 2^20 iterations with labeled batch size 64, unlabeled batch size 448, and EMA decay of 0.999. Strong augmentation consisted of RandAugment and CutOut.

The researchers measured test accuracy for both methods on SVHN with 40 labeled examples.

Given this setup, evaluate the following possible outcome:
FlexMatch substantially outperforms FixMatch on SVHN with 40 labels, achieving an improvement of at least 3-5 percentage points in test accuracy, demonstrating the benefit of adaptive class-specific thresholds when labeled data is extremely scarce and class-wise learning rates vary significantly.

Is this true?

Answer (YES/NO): NO